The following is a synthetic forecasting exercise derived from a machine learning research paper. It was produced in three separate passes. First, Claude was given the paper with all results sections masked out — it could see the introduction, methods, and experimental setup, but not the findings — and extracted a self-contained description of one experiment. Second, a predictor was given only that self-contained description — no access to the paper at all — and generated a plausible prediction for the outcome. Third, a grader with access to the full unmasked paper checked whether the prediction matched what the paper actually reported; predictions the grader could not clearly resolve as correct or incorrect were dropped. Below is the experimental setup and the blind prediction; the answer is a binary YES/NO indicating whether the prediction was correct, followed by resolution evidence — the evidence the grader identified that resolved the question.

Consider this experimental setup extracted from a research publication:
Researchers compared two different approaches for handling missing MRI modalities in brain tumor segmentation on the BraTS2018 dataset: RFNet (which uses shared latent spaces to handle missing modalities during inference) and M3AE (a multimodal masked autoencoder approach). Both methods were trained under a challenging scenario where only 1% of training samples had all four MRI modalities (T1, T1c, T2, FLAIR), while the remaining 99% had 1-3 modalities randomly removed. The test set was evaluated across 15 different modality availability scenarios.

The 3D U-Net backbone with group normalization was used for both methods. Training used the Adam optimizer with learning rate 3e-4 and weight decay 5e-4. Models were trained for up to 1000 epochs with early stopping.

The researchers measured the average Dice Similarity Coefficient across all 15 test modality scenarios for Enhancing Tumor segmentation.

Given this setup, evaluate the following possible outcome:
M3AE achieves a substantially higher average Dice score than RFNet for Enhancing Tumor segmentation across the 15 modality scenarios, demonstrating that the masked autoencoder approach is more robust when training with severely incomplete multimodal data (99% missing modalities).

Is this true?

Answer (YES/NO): YES